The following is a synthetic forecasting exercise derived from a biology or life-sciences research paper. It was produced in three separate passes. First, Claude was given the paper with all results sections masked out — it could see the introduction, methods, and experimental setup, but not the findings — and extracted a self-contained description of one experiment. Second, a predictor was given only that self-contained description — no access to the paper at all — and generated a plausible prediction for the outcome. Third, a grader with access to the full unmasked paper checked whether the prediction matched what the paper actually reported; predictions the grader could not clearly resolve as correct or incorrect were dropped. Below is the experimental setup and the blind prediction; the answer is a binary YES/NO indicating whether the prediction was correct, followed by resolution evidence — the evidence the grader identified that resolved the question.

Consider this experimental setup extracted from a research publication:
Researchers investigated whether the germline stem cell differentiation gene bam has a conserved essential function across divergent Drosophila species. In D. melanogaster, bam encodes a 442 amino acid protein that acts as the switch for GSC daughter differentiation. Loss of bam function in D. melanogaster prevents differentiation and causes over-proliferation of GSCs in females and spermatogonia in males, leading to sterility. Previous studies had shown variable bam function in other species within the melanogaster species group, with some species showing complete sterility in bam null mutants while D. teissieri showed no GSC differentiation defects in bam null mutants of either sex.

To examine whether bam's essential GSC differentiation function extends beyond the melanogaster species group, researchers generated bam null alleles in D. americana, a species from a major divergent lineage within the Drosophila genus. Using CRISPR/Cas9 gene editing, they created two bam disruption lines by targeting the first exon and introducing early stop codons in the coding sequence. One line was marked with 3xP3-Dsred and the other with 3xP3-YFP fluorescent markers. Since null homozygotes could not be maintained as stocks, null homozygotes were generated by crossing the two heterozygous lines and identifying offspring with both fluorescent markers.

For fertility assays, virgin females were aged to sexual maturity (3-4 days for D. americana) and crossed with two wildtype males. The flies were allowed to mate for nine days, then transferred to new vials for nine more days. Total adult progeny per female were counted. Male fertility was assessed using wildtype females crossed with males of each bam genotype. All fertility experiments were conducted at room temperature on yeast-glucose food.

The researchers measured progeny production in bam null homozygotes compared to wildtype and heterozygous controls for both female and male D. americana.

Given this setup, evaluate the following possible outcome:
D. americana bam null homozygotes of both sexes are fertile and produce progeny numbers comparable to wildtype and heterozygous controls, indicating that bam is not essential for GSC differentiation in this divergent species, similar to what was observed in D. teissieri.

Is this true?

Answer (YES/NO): NO